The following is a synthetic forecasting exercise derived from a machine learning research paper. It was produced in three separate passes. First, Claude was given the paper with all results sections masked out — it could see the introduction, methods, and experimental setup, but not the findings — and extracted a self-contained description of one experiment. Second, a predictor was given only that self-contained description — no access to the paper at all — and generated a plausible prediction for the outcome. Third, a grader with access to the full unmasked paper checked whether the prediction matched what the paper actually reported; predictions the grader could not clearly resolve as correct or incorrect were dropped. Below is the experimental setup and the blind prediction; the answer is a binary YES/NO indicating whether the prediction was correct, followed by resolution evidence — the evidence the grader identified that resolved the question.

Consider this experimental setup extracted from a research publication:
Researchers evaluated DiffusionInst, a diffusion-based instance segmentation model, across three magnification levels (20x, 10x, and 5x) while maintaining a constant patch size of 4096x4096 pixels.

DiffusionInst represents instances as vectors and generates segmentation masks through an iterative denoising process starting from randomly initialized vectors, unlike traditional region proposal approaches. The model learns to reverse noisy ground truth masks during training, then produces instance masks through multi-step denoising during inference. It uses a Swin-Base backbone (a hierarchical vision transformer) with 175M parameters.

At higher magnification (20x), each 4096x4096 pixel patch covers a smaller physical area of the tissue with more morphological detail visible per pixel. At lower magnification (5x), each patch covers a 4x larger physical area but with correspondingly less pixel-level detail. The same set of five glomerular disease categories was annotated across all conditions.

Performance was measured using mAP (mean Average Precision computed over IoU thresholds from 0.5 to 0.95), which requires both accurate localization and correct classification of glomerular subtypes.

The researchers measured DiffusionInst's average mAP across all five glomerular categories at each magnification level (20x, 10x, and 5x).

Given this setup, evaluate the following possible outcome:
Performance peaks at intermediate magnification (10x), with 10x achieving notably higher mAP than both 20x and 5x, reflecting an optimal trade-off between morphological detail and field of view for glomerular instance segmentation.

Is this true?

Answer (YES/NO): NO